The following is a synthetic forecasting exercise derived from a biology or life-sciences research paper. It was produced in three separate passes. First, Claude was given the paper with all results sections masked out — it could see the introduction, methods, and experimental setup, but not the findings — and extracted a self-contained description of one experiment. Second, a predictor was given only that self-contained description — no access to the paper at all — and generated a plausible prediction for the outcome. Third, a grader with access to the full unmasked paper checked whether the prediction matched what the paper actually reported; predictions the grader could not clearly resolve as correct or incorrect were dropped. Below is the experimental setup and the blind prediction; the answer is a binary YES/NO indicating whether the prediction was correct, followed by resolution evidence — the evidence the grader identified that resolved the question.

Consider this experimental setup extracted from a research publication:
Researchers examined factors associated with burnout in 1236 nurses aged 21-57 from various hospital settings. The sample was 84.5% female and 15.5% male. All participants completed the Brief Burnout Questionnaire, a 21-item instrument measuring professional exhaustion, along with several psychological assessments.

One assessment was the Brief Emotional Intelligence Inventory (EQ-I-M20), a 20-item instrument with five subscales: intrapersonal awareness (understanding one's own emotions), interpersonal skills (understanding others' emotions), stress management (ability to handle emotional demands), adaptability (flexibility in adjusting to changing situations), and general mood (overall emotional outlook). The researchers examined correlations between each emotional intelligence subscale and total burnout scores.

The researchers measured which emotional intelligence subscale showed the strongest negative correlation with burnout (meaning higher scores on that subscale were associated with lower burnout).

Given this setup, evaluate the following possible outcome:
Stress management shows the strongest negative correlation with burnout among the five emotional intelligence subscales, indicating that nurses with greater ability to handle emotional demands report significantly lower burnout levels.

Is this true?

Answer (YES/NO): NO